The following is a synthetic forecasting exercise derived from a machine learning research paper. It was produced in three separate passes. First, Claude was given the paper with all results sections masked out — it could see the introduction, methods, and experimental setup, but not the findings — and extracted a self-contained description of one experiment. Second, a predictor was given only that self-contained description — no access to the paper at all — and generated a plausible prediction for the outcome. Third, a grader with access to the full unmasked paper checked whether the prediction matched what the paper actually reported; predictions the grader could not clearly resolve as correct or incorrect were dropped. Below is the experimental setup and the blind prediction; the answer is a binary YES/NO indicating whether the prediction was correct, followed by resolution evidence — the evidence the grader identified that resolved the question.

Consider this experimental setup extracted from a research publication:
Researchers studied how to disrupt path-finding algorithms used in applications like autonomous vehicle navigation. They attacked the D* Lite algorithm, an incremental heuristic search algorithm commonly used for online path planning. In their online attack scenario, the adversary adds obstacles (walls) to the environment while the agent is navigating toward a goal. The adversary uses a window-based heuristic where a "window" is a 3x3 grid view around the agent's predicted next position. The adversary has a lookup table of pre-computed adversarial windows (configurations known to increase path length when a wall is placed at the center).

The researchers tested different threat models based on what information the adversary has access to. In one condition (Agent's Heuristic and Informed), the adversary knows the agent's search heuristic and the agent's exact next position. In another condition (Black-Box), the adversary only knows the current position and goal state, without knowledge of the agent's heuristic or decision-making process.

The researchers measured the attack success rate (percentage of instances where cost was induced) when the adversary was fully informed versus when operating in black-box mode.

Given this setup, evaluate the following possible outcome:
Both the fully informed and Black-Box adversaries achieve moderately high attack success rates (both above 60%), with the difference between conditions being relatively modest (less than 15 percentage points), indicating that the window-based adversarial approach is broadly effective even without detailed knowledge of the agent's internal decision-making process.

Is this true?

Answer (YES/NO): YES